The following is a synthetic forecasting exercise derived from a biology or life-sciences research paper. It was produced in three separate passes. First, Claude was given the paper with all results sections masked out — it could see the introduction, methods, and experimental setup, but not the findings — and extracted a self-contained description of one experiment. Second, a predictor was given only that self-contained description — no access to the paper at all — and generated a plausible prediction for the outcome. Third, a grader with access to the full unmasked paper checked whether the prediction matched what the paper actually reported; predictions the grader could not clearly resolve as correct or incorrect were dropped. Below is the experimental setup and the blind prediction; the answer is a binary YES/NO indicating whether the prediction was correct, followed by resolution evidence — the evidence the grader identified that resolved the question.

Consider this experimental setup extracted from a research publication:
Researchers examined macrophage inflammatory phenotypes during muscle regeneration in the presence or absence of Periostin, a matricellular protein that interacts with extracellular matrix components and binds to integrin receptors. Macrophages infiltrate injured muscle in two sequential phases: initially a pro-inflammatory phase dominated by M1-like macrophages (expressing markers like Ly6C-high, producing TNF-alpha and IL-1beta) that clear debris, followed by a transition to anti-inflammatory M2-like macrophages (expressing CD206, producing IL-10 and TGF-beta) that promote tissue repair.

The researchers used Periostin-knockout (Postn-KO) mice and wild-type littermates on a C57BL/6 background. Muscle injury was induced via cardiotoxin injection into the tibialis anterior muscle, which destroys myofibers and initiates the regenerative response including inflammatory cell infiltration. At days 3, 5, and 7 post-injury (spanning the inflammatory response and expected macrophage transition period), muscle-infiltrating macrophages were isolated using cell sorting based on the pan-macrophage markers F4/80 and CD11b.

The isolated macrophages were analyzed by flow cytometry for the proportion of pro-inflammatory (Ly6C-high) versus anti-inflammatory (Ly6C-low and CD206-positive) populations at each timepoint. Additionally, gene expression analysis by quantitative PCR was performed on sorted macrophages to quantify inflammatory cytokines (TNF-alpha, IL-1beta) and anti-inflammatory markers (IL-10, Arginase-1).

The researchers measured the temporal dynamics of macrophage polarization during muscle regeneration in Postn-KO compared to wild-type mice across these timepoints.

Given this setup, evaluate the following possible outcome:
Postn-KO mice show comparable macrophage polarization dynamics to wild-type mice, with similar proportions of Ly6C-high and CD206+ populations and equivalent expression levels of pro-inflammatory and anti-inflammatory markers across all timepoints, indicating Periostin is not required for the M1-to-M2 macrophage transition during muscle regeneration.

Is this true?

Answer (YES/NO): NO